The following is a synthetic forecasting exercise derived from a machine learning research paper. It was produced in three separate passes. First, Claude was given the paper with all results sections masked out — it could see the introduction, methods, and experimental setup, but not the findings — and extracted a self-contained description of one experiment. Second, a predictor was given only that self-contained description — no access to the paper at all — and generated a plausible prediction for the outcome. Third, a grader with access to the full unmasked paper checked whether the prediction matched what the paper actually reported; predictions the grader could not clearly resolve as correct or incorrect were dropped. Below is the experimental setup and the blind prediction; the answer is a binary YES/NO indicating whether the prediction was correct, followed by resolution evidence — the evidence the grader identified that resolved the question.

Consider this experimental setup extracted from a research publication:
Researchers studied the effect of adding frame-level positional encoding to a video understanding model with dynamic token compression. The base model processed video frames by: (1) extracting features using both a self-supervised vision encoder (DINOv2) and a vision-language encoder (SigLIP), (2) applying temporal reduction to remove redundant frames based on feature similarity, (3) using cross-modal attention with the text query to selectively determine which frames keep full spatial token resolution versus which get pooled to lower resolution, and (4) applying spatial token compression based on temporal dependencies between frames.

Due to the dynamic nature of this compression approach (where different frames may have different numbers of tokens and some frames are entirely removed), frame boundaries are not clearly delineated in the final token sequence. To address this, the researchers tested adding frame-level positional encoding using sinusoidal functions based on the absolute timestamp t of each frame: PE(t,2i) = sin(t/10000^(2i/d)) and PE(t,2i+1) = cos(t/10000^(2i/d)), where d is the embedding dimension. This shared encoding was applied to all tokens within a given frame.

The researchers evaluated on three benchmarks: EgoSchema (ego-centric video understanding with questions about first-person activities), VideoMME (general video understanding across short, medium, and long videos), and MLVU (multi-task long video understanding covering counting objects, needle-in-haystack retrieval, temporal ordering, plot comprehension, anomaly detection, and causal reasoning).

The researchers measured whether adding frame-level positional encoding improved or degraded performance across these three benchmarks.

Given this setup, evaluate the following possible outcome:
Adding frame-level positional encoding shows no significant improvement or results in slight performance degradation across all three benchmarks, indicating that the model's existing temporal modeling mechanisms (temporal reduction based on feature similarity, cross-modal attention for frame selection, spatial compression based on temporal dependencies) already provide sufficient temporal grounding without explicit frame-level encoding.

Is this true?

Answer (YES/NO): YES